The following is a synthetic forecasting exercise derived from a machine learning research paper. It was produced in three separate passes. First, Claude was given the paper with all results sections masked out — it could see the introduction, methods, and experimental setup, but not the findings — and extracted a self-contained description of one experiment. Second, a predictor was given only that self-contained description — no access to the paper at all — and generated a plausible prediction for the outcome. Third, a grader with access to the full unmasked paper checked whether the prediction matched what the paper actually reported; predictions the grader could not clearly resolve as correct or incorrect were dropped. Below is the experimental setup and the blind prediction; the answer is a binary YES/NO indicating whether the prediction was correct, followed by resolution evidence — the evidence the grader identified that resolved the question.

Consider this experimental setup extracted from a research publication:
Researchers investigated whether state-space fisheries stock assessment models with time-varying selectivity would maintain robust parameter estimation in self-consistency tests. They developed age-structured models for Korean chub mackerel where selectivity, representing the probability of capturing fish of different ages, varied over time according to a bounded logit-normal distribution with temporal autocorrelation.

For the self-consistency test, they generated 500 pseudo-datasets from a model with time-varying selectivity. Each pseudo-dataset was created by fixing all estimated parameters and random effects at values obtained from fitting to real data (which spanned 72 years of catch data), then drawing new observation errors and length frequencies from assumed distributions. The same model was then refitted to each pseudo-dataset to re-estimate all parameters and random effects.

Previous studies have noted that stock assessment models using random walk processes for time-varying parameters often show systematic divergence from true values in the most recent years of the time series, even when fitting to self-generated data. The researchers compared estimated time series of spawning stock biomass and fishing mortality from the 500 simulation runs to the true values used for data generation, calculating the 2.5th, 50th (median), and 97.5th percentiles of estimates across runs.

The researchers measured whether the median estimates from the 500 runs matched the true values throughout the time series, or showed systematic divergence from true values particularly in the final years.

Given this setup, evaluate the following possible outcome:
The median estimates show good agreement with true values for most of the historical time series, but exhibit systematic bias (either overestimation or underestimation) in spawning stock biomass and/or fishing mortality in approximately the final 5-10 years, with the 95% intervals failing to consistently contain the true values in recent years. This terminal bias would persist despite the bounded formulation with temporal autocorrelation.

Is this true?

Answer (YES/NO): NO